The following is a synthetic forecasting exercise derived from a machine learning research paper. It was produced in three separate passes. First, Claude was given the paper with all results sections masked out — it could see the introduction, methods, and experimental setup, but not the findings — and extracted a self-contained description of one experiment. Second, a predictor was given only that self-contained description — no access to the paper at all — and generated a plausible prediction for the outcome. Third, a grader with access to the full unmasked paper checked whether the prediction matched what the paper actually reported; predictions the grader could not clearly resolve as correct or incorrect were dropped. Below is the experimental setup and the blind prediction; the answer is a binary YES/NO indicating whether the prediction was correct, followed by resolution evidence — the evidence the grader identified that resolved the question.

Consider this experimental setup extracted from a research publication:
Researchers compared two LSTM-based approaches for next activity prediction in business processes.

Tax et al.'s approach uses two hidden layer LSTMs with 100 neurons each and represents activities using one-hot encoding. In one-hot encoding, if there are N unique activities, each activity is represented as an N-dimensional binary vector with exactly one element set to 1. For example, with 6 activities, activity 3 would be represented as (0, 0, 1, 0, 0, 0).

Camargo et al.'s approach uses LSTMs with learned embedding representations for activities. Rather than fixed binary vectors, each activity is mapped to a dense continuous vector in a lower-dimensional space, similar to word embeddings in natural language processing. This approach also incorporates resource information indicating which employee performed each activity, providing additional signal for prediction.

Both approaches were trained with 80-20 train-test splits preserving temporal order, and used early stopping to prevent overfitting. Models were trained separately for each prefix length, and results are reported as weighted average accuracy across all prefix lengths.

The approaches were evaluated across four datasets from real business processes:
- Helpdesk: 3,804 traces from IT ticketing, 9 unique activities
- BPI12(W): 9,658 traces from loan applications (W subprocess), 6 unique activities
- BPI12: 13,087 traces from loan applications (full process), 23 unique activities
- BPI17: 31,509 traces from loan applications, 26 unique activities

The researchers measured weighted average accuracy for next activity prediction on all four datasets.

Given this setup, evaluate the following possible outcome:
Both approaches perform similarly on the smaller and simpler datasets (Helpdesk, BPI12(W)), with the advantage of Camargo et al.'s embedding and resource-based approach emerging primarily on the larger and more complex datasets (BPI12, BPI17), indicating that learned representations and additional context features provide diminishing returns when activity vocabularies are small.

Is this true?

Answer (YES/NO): NO